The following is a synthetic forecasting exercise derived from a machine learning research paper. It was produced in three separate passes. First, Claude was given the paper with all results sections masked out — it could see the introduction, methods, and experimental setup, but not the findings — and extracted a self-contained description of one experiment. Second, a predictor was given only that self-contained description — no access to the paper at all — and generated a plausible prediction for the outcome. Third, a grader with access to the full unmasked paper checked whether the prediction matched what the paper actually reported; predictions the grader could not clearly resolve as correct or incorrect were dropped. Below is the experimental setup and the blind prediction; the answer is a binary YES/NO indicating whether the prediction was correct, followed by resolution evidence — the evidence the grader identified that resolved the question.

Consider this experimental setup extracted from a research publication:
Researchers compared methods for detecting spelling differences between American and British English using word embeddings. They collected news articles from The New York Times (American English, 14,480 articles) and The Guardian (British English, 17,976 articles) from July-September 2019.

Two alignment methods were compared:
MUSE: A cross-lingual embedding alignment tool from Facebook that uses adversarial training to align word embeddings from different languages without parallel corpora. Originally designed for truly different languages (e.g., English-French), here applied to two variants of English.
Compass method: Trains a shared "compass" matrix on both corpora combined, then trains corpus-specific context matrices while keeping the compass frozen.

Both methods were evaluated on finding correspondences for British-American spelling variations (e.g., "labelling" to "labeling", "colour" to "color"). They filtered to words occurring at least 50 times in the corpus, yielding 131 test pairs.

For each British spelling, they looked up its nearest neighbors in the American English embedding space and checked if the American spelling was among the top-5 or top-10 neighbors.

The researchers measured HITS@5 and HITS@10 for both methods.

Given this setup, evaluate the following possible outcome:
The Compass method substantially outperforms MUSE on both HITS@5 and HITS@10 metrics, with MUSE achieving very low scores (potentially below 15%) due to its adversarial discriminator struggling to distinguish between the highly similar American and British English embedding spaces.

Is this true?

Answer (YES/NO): NO